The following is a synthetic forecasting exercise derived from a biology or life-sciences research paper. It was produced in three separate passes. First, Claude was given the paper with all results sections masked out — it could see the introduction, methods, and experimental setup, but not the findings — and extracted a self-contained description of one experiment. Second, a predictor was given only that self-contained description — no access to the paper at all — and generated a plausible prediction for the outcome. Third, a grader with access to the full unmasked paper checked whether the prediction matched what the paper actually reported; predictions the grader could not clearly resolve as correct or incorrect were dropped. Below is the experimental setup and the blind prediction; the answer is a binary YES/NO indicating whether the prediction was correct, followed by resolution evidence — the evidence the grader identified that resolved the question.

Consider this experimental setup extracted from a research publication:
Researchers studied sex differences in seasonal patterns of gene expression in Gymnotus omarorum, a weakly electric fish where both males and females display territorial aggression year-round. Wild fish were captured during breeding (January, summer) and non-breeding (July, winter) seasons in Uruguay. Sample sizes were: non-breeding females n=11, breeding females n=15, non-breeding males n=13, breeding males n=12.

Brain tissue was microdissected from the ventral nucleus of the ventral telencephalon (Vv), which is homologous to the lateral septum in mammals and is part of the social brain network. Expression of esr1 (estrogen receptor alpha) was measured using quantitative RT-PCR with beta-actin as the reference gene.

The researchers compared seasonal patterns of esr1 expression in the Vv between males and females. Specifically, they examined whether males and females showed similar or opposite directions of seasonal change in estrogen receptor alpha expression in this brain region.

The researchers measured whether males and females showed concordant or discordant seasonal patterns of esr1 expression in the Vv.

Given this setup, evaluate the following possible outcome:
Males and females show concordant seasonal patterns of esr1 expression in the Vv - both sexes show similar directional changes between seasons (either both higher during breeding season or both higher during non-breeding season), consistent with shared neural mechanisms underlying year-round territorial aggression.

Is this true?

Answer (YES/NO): NO